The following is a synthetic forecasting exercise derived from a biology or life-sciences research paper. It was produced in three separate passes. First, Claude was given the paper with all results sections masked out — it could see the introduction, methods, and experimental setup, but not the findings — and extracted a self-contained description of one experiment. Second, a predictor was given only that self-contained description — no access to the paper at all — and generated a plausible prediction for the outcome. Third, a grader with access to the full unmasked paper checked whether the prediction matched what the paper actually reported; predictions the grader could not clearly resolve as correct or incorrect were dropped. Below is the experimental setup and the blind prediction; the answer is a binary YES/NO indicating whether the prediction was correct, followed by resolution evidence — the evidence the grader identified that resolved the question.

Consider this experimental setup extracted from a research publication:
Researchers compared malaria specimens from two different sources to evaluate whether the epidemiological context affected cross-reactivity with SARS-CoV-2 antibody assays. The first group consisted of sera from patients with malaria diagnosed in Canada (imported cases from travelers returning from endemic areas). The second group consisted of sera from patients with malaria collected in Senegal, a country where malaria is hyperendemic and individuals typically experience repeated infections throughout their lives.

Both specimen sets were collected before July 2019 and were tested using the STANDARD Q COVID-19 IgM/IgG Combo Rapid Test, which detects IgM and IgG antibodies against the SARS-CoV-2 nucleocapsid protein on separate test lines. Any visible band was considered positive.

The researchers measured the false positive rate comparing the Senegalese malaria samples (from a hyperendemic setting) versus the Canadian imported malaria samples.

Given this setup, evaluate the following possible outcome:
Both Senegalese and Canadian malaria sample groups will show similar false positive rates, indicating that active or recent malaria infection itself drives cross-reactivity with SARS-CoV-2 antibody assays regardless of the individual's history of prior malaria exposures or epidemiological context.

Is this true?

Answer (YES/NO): NO